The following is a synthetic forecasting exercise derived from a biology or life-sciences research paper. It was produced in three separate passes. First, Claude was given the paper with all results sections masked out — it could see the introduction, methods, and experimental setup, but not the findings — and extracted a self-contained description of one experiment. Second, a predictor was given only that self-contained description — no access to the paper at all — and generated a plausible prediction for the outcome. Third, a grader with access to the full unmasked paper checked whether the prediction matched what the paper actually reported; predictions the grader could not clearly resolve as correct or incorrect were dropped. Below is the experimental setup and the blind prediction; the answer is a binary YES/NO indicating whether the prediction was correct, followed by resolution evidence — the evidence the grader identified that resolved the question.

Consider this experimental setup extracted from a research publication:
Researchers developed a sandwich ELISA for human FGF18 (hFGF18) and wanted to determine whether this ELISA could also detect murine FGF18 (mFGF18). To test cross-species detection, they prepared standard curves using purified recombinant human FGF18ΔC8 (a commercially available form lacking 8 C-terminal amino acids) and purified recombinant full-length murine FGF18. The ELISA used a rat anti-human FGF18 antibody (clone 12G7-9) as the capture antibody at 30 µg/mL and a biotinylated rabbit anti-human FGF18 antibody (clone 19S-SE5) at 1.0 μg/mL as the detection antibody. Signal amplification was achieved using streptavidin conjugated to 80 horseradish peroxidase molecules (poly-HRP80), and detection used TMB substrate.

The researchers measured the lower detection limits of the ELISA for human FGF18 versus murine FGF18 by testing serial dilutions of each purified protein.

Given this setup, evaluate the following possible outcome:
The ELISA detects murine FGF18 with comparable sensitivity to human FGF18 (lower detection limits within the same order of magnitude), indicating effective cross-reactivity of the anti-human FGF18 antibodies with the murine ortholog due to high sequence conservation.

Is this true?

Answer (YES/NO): NO